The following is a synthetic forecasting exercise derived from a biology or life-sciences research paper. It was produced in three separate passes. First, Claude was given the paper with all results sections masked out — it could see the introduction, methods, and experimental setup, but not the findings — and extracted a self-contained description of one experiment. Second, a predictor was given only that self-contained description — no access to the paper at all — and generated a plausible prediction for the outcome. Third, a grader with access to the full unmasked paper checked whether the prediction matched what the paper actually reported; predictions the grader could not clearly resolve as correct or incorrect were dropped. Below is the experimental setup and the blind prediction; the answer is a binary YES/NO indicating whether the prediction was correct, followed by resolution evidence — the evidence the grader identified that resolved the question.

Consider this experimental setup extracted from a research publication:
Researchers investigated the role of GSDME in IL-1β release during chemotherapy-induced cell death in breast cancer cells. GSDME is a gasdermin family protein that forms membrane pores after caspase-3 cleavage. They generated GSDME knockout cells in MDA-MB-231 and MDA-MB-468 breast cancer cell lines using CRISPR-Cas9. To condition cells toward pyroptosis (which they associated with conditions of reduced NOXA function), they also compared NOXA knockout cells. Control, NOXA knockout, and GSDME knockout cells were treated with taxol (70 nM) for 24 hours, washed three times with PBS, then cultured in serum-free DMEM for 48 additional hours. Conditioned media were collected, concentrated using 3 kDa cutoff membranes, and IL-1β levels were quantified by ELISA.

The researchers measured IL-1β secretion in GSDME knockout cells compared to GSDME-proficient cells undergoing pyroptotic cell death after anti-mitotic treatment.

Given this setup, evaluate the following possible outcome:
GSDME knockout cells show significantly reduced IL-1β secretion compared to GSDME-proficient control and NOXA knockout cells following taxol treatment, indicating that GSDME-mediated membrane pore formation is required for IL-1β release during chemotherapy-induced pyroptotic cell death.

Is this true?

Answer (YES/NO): YES